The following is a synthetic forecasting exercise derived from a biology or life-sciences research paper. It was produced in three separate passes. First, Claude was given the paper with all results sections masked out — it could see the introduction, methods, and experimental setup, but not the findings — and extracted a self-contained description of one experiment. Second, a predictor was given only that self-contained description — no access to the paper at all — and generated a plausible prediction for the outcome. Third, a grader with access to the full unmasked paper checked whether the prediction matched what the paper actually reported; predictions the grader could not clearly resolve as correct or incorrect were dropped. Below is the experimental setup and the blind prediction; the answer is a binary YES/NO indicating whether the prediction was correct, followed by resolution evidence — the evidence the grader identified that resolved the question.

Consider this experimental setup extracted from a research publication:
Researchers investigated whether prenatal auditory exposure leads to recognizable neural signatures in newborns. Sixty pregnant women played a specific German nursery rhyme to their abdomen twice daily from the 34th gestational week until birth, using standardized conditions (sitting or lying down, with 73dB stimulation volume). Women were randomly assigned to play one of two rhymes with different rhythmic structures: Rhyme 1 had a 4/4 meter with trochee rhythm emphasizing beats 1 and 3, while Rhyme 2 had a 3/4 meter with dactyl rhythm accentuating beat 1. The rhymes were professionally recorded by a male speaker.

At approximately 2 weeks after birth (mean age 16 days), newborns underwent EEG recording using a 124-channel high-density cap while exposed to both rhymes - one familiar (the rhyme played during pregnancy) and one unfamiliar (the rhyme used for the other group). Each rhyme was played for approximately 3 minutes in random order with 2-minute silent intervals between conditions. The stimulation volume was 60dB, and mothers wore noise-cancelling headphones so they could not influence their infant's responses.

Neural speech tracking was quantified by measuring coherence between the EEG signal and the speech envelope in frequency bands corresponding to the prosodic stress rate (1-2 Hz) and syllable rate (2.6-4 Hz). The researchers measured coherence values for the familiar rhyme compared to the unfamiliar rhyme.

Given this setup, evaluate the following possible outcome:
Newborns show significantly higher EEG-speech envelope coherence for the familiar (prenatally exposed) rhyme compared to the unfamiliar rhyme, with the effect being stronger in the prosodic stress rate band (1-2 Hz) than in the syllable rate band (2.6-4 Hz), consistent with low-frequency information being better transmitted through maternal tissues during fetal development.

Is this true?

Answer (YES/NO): NO